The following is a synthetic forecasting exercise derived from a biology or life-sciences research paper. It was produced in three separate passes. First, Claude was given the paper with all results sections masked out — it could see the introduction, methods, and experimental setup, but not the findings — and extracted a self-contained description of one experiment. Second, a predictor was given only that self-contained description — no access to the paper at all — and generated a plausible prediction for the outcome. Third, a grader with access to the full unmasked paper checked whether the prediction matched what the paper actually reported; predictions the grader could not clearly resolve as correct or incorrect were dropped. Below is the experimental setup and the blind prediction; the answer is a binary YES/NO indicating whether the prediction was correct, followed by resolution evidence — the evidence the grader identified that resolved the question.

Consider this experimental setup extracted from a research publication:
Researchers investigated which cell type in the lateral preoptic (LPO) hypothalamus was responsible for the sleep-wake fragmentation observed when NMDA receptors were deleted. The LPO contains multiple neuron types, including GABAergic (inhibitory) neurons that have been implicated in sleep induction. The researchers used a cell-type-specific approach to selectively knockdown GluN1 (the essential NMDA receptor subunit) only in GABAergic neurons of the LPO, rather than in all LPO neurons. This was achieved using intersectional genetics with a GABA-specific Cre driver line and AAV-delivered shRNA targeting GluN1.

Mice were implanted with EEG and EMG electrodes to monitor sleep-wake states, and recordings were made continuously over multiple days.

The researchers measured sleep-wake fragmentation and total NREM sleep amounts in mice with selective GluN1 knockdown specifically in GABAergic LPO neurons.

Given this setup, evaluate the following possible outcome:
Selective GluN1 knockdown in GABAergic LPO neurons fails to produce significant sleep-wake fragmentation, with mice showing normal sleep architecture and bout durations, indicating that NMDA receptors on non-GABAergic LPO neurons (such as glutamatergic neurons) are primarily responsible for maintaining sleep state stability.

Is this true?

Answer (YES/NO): NO